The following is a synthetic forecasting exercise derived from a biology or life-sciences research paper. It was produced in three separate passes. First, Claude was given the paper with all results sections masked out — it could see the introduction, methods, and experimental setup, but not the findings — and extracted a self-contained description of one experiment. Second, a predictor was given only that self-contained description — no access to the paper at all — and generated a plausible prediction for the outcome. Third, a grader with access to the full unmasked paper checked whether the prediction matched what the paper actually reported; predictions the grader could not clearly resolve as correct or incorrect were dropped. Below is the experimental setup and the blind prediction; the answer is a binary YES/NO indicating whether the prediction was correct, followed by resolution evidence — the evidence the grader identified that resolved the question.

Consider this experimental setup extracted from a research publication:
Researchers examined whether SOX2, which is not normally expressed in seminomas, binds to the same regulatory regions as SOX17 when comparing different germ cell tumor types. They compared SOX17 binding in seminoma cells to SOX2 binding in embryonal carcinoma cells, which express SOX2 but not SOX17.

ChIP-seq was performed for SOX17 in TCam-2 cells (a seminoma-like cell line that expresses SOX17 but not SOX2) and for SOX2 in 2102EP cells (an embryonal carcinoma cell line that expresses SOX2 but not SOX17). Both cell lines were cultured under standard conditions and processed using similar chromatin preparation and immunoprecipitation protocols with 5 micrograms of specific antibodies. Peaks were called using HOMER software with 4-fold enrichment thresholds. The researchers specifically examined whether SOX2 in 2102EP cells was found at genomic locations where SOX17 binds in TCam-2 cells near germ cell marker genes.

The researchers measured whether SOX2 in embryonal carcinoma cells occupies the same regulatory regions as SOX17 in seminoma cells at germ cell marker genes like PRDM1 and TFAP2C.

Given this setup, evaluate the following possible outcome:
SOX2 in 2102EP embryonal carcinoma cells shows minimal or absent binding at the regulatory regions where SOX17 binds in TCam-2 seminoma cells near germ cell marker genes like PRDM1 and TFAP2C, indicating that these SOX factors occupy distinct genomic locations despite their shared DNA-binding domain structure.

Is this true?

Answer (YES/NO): YES